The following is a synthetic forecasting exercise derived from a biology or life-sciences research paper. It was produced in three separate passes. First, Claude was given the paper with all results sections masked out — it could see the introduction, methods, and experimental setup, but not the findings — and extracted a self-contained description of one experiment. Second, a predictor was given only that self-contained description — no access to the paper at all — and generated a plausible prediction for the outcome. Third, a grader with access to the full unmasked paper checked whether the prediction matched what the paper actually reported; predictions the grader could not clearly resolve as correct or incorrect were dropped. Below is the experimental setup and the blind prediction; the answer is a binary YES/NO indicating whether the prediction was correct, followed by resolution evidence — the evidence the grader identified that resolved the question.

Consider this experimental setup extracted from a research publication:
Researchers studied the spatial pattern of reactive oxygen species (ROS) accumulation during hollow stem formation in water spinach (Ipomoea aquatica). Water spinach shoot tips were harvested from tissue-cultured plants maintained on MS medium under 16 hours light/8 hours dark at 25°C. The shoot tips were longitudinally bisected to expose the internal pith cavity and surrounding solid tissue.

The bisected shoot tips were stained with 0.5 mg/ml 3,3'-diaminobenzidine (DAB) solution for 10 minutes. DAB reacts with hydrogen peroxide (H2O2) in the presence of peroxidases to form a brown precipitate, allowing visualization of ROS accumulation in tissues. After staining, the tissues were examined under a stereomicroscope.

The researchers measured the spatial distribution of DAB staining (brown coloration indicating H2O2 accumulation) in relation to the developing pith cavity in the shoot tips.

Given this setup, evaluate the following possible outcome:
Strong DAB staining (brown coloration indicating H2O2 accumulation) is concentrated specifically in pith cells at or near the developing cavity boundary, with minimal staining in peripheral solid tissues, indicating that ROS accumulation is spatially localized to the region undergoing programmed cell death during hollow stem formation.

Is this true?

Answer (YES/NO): YES